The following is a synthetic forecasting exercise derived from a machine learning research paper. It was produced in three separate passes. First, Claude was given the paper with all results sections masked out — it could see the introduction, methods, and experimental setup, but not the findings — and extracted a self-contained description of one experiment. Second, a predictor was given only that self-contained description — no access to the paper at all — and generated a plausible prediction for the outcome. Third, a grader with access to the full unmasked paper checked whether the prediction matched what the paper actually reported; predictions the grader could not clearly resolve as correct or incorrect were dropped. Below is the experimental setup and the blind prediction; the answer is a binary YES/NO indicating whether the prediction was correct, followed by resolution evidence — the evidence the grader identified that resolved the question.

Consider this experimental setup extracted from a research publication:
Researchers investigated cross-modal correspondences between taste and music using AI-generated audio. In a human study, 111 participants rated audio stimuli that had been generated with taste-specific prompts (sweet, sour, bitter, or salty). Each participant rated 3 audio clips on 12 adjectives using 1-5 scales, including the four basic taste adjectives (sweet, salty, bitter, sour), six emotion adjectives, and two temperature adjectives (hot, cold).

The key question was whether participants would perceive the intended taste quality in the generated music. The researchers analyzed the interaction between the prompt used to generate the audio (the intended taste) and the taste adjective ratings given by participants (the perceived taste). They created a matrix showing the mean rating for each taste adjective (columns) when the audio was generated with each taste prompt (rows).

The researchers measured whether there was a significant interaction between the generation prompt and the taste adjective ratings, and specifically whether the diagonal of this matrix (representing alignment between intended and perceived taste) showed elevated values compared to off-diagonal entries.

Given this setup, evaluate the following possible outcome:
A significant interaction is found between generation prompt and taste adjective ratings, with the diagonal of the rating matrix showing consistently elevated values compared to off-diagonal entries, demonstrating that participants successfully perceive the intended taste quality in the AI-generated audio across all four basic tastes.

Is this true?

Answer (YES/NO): YES